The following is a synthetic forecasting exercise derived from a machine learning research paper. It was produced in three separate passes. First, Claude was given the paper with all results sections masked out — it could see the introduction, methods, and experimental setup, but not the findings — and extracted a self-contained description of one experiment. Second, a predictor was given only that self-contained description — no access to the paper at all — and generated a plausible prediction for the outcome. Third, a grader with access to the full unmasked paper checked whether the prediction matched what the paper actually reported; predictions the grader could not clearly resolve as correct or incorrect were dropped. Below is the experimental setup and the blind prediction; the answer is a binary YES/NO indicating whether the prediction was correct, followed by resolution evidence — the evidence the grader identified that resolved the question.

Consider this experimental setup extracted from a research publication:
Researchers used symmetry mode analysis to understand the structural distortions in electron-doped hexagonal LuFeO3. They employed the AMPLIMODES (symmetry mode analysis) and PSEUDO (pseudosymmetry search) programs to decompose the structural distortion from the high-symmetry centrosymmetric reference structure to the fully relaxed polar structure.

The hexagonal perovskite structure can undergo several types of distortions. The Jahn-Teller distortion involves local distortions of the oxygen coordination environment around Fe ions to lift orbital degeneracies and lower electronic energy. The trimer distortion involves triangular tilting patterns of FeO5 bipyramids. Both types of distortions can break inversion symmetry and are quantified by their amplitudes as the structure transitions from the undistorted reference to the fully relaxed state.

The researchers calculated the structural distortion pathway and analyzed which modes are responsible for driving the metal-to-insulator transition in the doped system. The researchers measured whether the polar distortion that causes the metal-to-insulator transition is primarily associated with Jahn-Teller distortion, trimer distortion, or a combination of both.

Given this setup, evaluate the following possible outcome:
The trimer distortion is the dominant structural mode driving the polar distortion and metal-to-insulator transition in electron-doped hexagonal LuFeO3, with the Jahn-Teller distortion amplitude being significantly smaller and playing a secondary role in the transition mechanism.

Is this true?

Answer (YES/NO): NO